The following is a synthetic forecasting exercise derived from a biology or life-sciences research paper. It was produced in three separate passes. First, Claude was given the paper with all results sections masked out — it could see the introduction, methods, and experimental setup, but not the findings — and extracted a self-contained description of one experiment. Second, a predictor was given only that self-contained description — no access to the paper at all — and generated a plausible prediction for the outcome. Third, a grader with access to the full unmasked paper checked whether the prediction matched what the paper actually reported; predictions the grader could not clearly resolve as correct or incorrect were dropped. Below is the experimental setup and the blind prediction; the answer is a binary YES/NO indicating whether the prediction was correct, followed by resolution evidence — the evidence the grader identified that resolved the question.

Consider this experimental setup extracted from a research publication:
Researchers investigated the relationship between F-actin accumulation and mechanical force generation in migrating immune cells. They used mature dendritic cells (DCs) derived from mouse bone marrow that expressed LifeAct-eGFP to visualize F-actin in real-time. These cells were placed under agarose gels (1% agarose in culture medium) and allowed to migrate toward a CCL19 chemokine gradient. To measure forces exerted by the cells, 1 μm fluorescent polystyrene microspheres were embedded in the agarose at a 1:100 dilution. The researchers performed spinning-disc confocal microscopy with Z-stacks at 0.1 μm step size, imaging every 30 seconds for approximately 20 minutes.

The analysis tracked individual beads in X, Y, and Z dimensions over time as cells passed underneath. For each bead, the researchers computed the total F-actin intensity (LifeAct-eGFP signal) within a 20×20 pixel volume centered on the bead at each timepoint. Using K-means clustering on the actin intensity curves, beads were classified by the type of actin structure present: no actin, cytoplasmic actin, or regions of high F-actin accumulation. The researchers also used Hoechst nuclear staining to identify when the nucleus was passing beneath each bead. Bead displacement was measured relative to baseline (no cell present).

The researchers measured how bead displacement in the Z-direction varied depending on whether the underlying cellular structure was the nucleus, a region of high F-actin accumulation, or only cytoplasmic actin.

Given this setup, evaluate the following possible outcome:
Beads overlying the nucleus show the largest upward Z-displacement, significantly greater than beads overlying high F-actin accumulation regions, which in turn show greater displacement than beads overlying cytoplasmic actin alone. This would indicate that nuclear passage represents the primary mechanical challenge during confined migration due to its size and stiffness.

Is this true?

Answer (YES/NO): NO